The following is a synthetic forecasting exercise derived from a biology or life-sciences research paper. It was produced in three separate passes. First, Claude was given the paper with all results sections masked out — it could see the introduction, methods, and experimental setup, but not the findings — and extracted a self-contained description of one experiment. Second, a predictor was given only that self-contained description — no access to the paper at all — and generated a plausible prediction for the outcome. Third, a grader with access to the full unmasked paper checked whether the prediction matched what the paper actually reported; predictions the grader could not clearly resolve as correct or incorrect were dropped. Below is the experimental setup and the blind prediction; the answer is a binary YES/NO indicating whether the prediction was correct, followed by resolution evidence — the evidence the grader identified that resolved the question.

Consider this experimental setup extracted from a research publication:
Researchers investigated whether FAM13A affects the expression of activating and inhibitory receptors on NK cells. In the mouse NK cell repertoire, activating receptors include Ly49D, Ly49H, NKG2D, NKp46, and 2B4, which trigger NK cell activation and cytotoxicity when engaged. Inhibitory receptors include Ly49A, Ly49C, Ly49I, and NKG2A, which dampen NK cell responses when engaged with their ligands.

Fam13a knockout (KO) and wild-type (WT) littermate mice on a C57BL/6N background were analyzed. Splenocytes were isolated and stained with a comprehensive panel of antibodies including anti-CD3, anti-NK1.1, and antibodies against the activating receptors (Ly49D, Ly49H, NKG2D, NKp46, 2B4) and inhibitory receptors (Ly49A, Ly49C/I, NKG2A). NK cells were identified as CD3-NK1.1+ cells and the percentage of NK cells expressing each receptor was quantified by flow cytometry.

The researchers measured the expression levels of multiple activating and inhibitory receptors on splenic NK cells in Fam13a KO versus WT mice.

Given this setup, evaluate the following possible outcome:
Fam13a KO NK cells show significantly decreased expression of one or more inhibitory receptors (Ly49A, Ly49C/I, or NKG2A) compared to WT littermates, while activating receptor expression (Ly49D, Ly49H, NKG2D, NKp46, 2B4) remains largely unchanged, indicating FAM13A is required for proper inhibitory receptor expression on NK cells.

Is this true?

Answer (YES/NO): NO